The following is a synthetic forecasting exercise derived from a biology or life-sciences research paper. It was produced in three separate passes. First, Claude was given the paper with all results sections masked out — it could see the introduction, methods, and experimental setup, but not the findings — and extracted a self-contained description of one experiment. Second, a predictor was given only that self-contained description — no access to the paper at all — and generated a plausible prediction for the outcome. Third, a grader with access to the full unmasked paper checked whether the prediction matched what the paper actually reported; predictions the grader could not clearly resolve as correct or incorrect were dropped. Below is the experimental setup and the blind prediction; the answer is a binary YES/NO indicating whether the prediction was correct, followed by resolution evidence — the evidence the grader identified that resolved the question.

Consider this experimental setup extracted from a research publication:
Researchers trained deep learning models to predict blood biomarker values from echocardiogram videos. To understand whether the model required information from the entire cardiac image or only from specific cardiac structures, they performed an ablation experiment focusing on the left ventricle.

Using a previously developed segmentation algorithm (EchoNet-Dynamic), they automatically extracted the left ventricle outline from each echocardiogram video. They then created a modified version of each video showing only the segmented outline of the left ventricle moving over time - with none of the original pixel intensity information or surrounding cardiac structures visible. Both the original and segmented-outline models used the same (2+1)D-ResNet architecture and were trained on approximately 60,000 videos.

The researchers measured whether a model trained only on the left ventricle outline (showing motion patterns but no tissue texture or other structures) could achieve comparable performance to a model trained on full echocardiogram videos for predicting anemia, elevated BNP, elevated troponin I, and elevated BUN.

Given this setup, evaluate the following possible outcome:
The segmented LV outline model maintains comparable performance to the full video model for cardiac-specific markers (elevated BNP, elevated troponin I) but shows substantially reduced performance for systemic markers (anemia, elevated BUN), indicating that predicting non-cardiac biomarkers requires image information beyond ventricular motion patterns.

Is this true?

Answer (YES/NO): NO